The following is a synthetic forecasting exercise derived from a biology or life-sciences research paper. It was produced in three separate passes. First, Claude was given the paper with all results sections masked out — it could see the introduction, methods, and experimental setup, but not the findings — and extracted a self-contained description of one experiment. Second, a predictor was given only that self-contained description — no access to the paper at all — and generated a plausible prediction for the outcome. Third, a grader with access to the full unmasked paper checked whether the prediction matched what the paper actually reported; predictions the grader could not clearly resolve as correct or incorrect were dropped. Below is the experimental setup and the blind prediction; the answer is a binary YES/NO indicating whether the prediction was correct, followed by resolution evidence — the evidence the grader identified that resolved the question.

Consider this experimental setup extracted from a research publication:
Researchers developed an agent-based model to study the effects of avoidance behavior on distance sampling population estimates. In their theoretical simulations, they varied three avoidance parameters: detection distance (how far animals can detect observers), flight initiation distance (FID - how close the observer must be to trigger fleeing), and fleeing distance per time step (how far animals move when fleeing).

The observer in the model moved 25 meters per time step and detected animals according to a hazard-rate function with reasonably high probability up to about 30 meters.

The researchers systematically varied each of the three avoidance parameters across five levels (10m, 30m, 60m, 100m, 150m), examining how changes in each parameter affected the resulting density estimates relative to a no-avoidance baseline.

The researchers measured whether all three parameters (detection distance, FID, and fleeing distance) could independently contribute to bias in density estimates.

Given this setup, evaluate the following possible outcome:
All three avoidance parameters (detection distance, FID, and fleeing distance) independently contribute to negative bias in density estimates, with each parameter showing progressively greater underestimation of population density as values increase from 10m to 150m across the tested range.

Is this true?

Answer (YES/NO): NO